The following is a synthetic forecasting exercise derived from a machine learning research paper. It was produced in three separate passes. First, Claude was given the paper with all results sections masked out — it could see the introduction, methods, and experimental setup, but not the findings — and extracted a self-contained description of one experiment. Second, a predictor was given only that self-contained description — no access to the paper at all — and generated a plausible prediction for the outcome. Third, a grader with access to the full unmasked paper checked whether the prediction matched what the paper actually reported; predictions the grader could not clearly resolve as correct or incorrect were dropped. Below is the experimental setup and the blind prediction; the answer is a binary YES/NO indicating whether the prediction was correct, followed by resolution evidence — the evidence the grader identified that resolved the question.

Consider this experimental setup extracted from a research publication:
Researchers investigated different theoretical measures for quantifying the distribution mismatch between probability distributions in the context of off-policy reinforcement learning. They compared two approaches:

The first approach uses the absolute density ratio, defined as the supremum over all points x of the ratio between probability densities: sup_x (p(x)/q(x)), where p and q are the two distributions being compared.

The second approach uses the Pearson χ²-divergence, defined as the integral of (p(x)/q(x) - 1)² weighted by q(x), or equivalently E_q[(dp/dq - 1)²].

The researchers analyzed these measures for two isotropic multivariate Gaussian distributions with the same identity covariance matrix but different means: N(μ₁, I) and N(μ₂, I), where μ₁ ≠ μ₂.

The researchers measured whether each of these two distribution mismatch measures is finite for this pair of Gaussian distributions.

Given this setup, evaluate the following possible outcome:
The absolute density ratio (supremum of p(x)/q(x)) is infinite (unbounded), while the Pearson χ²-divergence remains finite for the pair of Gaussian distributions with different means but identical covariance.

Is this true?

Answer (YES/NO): YES